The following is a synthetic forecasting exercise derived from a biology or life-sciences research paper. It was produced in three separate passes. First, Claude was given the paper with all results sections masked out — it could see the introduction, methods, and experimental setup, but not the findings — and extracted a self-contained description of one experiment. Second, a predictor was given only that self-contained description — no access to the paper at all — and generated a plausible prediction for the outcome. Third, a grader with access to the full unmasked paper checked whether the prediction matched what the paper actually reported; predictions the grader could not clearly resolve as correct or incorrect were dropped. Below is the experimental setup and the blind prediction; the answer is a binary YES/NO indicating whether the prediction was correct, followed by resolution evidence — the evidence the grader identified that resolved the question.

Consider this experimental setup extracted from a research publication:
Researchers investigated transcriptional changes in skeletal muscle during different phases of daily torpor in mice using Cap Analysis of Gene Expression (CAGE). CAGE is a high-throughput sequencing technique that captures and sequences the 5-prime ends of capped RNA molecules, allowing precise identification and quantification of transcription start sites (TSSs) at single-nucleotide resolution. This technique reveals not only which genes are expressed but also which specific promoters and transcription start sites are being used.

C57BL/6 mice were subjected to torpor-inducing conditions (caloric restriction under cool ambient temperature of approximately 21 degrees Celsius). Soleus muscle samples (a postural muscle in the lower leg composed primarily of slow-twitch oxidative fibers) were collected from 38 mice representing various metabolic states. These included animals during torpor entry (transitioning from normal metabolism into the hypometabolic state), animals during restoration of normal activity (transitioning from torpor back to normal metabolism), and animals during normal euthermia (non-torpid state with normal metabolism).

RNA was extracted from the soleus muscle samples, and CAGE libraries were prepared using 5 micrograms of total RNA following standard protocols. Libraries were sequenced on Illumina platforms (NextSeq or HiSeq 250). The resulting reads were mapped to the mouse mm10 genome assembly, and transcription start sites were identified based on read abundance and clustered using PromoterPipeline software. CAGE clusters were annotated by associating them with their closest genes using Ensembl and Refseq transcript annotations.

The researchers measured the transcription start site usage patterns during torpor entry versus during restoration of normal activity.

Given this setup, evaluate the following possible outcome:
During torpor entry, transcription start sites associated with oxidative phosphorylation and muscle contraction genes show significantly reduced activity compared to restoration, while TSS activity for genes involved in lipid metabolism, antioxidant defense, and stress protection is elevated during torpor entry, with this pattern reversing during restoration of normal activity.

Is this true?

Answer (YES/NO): NO